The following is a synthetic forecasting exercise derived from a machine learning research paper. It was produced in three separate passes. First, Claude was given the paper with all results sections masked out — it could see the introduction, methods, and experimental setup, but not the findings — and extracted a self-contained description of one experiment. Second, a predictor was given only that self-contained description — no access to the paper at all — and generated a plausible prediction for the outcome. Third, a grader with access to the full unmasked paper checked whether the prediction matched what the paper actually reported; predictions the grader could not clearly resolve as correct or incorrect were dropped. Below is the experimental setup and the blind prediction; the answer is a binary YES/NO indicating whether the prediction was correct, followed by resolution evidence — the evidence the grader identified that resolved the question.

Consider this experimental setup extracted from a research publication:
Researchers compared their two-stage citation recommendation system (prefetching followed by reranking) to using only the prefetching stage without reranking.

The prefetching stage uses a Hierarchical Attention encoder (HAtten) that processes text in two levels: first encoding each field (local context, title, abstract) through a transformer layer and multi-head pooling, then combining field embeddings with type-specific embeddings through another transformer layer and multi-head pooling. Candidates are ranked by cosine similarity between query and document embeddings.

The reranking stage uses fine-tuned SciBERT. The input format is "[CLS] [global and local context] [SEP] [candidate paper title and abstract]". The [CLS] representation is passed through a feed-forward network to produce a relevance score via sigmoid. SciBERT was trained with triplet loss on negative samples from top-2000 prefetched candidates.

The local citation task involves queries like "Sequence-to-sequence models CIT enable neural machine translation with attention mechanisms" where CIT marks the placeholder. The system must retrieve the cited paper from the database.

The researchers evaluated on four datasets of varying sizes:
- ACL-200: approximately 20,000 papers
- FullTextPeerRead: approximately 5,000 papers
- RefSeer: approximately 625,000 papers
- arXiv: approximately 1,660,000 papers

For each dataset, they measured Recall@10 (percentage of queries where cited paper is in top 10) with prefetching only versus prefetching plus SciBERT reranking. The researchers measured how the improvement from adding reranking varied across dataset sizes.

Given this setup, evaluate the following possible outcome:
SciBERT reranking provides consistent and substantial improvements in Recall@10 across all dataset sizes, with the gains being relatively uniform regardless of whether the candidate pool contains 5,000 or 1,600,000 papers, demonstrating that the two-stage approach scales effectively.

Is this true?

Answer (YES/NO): NO